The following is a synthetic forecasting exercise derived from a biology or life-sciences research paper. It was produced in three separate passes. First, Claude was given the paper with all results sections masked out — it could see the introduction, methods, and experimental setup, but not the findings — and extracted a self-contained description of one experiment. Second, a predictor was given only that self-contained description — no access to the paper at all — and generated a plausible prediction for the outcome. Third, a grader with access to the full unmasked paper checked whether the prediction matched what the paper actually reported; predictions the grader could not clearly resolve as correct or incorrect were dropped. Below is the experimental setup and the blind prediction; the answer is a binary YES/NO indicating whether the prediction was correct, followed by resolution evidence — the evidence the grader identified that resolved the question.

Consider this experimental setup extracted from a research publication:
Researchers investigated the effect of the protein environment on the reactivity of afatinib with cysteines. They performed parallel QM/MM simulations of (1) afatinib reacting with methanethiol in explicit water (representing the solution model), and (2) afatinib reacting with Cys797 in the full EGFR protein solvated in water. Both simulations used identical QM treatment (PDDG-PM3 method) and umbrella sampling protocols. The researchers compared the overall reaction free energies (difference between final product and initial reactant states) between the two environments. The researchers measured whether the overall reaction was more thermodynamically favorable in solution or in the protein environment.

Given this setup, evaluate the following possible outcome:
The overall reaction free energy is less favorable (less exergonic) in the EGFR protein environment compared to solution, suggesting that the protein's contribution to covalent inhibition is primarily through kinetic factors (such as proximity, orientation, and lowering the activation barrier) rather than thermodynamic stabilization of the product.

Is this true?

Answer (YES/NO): YES